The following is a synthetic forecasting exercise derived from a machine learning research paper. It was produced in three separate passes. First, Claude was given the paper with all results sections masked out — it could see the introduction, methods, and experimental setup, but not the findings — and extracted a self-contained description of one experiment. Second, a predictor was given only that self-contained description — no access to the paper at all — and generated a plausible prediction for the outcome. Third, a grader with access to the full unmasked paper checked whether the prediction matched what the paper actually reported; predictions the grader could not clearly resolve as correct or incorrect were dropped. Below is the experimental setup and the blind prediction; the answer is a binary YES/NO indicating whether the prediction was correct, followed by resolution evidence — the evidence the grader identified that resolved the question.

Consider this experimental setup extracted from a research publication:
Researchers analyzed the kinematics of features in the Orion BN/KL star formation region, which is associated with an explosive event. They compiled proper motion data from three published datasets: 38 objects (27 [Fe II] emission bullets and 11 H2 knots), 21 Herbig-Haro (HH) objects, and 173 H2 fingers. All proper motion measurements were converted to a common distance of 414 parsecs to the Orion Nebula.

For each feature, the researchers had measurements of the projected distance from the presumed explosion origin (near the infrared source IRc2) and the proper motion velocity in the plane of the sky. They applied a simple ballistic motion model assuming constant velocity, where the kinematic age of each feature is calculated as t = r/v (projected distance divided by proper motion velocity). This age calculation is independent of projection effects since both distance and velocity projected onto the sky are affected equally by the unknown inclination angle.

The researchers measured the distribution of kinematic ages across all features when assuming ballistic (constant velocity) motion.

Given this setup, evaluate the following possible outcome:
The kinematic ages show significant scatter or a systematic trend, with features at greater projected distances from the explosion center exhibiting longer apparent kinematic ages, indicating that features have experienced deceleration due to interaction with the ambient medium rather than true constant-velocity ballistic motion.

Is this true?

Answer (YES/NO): YES